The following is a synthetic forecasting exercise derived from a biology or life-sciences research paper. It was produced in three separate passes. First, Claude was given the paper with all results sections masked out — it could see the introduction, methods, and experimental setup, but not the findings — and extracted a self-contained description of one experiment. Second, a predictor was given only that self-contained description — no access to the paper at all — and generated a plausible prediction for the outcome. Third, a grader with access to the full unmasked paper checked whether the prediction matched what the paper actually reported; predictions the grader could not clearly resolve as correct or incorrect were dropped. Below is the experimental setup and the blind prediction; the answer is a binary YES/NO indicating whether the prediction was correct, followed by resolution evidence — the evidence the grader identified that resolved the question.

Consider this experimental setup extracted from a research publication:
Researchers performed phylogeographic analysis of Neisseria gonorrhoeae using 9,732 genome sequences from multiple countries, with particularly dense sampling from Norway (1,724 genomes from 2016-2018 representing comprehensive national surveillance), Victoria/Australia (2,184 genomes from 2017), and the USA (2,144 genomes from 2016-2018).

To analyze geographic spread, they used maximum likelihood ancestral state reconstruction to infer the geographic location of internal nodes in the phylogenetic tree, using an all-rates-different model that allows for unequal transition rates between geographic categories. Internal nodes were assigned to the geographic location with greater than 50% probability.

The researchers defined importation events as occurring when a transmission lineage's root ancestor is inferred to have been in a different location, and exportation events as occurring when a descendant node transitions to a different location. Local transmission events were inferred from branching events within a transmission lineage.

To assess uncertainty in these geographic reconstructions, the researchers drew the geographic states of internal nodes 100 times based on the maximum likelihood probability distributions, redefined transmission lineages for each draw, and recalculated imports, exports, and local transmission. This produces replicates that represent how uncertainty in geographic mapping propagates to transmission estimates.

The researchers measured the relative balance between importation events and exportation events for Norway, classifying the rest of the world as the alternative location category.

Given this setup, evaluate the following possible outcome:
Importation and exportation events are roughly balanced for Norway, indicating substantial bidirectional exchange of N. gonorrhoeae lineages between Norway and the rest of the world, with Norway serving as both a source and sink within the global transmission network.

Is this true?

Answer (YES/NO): YES